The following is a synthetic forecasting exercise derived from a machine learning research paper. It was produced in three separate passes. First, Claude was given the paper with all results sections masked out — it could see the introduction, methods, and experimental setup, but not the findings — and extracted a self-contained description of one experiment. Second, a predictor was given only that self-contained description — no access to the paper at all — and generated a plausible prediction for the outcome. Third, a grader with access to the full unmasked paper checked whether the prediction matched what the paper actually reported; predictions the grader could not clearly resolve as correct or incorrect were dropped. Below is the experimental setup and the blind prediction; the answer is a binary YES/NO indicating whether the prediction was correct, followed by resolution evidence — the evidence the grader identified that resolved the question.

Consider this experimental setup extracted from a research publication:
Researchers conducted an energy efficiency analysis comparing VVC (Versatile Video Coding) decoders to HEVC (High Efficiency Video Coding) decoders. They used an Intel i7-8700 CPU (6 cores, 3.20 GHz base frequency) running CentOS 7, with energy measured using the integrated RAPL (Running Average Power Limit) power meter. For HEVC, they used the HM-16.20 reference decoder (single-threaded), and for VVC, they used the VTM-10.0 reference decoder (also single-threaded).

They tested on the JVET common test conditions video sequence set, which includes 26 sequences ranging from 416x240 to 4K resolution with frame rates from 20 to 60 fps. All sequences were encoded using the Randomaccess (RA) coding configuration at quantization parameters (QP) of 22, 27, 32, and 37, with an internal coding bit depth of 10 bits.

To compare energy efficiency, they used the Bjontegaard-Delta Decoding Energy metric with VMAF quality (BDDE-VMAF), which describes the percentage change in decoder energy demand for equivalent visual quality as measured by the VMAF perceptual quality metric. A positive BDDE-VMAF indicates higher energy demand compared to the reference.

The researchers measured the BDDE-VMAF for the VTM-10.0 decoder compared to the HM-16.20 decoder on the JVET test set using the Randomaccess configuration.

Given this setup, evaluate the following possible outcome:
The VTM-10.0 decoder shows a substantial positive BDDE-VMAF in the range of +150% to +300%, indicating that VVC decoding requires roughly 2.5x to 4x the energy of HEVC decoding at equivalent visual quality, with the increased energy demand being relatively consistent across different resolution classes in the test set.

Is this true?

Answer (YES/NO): NO